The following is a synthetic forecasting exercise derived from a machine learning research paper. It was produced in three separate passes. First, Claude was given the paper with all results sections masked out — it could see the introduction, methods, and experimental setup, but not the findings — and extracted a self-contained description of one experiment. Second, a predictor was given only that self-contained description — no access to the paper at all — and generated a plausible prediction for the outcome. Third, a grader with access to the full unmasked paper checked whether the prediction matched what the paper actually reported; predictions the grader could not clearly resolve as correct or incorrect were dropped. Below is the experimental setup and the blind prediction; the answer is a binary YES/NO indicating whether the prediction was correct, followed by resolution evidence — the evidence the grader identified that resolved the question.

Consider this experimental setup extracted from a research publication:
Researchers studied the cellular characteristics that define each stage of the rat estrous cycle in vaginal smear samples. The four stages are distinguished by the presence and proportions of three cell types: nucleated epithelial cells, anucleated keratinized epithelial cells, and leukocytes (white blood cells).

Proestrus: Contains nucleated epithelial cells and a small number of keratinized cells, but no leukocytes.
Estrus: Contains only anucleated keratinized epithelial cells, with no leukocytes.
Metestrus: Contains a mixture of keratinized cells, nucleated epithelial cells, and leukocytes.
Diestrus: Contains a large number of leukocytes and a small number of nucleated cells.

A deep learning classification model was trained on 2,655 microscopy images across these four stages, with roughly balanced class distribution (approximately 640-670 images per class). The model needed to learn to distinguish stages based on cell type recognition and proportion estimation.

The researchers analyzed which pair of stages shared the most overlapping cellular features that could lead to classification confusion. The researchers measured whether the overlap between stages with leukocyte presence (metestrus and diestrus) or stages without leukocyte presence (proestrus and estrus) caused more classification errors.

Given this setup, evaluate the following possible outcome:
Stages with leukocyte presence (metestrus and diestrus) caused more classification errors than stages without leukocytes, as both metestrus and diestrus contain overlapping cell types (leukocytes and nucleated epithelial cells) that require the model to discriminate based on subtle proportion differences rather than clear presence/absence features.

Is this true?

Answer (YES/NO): YES